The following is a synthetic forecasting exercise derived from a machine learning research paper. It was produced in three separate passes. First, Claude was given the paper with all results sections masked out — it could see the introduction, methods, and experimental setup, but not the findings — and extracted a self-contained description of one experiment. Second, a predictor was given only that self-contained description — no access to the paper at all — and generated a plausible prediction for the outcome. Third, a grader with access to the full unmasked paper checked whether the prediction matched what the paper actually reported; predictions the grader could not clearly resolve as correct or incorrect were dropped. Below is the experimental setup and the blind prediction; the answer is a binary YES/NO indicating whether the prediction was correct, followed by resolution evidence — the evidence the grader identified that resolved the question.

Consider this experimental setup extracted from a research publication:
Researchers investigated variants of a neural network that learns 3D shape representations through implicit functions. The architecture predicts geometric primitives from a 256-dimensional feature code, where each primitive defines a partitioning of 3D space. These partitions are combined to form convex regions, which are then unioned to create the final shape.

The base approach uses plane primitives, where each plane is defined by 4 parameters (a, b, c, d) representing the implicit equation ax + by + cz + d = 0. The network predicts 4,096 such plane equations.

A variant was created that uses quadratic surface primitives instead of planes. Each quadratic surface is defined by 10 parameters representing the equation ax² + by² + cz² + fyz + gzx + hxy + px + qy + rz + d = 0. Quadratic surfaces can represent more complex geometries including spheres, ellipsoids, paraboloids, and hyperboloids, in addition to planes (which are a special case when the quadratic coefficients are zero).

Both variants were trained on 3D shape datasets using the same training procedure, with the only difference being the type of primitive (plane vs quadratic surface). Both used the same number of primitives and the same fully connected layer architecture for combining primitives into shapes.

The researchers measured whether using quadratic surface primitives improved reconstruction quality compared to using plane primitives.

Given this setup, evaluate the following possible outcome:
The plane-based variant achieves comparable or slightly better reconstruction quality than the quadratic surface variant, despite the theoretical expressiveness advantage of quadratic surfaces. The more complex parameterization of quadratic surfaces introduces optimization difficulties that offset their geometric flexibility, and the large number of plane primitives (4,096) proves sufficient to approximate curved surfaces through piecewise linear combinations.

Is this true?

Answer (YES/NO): YES